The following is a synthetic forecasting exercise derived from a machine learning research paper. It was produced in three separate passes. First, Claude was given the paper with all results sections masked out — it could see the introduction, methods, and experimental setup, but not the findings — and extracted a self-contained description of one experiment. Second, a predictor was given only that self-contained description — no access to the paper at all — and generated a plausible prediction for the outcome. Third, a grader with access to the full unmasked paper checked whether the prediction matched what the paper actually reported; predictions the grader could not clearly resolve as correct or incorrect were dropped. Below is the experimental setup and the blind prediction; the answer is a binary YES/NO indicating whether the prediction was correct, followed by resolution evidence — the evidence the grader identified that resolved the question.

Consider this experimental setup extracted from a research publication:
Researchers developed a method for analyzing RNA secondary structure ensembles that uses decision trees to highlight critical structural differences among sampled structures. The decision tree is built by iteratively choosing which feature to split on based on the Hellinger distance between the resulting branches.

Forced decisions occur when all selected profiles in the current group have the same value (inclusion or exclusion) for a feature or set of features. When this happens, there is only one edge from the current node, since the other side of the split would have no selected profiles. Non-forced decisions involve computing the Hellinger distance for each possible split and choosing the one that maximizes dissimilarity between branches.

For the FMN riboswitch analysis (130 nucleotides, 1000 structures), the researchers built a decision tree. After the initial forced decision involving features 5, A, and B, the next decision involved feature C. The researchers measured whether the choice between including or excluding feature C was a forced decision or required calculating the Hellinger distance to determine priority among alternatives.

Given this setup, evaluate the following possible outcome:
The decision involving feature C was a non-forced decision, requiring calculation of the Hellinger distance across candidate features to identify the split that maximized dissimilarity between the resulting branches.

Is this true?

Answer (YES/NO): YES